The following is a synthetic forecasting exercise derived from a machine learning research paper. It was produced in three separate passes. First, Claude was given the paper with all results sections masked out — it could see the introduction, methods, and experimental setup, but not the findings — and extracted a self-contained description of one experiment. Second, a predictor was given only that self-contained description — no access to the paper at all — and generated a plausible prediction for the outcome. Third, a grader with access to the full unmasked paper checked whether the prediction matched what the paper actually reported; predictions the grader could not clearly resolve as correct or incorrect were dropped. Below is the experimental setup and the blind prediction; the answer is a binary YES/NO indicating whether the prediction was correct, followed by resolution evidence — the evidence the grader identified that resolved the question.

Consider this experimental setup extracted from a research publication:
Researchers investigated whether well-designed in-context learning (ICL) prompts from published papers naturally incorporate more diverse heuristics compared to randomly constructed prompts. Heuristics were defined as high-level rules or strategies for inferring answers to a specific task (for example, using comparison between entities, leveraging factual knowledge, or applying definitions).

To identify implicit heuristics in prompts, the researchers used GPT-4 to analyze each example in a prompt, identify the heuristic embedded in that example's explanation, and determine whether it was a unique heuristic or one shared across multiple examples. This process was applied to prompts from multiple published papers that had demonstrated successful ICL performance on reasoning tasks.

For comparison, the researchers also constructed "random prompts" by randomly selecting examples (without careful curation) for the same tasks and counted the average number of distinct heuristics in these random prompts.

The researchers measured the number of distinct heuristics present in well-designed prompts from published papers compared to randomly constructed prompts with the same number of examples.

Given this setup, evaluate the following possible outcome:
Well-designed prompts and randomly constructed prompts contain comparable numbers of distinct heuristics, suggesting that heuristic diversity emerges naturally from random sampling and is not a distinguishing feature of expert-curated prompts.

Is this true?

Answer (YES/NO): NO